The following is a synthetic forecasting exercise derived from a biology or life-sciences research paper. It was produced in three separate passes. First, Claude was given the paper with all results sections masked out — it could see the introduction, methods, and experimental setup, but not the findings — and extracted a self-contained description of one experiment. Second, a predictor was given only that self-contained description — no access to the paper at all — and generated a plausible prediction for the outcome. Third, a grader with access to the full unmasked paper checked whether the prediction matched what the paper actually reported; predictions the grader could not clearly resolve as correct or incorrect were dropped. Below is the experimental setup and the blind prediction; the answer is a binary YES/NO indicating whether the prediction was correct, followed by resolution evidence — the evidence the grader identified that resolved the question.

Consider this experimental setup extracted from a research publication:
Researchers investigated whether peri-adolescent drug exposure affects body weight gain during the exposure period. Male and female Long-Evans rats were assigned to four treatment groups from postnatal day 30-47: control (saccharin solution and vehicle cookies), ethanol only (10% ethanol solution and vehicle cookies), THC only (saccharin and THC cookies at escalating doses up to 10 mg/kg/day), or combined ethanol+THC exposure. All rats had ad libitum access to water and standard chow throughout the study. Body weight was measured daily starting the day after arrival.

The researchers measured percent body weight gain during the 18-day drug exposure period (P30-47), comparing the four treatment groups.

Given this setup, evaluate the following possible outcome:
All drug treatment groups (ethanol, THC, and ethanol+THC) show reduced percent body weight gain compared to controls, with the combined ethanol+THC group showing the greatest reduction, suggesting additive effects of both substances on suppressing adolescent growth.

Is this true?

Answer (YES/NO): NO